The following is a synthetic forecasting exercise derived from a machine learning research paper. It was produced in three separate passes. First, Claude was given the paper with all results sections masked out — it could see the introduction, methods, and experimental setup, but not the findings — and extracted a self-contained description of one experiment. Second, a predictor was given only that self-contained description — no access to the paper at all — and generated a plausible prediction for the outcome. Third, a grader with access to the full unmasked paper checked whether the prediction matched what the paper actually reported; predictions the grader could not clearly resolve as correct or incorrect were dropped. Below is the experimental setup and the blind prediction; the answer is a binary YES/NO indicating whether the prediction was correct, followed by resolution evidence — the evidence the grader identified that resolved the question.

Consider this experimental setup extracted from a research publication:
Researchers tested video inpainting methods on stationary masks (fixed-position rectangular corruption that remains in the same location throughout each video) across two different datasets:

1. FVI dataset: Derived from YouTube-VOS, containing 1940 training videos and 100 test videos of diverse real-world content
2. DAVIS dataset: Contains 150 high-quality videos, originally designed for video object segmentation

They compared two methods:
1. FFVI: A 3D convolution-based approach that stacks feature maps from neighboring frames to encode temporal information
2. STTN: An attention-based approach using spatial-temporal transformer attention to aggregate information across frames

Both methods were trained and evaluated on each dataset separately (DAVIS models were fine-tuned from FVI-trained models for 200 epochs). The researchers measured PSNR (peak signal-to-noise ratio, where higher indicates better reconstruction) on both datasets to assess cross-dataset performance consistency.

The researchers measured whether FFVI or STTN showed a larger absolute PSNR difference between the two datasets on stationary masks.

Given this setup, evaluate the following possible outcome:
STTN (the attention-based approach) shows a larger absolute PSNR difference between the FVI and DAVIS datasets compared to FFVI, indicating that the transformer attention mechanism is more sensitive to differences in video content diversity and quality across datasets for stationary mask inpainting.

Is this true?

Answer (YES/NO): NO